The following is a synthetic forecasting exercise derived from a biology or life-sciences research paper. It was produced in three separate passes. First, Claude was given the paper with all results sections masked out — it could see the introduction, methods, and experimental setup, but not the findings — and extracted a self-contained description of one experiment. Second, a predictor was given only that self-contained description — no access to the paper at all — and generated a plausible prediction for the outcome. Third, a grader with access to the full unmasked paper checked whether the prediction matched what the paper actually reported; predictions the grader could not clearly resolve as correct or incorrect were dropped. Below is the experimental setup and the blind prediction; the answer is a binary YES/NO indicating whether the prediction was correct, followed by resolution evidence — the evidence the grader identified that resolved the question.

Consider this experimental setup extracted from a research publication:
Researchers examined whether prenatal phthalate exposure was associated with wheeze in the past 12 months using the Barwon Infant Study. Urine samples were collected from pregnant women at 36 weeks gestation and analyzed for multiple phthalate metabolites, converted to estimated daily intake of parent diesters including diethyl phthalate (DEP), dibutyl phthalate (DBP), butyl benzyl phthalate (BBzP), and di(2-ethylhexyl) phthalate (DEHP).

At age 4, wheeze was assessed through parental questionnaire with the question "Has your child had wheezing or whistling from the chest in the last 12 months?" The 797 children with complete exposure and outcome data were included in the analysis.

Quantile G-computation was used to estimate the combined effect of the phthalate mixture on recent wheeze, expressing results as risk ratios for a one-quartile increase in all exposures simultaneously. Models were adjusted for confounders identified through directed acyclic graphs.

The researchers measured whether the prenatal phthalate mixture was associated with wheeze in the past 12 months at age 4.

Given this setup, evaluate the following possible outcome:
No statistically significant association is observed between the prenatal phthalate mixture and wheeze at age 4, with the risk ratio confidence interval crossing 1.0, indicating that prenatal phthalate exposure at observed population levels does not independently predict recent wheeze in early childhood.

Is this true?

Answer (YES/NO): YES